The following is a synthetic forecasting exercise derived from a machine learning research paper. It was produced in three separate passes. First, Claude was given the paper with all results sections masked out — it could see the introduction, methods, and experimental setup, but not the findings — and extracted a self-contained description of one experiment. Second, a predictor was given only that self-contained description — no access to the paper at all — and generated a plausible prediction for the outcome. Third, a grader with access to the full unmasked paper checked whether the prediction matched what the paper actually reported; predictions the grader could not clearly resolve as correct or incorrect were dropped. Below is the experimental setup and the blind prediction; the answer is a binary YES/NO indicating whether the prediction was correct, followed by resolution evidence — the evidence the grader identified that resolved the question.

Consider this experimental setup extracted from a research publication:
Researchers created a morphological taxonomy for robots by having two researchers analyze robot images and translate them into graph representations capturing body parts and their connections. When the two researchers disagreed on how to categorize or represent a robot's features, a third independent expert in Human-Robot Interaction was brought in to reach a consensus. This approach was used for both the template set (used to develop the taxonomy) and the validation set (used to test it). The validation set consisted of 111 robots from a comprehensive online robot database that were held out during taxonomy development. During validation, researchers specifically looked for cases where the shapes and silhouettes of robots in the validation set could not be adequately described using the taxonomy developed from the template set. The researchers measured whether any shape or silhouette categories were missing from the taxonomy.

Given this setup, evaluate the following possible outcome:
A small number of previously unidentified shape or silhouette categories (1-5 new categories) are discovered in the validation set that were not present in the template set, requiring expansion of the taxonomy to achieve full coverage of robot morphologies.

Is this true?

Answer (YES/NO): YES